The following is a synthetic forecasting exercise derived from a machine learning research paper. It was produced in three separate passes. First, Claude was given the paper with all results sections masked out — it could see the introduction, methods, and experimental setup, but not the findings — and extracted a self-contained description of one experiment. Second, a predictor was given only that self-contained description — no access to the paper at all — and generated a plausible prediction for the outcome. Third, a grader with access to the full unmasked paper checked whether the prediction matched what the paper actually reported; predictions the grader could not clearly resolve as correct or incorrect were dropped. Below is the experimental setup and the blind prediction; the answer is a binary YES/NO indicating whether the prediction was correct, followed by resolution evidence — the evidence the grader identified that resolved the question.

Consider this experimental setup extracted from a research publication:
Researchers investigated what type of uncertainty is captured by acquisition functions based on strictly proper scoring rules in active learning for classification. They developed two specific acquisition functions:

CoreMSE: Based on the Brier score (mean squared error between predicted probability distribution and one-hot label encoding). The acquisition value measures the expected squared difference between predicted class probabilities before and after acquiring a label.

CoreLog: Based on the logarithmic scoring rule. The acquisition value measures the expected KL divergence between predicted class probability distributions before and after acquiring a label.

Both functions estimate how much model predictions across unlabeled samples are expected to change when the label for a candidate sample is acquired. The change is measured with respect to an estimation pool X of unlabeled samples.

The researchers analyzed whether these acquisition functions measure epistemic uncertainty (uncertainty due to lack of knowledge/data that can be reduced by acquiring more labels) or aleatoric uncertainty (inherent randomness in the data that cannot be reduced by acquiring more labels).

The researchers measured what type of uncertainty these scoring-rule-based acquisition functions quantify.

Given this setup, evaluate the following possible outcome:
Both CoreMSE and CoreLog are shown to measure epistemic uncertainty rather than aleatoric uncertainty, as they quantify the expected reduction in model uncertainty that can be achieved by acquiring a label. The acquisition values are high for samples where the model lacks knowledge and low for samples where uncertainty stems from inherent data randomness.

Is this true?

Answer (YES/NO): YES